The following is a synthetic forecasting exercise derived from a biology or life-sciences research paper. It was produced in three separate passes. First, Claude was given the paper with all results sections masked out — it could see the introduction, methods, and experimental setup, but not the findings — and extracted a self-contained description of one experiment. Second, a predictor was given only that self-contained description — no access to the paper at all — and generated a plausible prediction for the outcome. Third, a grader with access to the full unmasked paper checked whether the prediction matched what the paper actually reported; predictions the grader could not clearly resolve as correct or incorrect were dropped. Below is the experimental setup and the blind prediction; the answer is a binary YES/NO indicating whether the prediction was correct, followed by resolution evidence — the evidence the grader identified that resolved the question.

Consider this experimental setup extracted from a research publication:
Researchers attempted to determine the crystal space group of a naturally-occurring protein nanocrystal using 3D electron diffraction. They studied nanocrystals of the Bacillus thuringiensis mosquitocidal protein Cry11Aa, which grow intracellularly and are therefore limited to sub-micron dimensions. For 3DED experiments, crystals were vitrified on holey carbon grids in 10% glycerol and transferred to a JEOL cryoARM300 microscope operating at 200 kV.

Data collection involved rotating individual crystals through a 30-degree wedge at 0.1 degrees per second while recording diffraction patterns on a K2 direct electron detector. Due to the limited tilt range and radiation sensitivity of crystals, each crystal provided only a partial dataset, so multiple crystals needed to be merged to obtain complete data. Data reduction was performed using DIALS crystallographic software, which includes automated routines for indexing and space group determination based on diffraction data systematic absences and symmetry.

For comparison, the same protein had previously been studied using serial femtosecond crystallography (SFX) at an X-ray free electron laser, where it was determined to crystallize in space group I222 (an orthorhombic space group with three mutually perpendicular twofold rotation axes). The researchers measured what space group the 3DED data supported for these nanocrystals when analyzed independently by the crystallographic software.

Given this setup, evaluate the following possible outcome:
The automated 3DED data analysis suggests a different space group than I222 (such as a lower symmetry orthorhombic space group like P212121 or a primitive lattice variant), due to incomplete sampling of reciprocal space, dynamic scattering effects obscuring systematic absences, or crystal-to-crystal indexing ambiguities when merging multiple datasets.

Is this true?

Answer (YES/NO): NO